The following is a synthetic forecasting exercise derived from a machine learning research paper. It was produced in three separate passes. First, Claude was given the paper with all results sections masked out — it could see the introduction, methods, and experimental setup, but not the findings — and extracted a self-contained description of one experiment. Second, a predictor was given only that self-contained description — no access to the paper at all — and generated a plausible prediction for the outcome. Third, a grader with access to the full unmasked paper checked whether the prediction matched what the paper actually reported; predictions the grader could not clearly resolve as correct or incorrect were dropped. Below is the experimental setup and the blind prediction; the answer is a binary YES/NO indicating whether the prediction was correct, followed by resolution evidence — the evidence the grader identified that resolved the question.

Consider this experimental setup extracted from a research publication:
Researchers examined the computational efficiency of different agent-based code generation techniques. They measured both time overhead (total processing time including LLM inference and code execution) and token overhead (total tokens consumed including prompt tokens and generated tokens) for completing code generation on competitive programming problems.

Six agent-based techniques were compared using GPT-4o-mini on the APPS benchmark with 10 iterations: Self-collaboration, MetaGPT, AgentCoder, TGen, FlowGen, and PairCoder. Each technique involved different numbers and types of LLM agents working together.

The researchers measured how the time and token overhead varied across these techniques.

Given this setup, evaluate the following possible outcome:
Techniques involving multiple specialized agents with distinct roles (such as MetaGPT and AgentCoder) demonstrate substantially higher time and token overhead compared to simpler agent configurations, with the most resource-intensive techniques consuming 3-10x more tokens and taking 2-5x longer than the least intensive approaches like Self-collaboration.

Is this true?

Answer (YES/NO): NO